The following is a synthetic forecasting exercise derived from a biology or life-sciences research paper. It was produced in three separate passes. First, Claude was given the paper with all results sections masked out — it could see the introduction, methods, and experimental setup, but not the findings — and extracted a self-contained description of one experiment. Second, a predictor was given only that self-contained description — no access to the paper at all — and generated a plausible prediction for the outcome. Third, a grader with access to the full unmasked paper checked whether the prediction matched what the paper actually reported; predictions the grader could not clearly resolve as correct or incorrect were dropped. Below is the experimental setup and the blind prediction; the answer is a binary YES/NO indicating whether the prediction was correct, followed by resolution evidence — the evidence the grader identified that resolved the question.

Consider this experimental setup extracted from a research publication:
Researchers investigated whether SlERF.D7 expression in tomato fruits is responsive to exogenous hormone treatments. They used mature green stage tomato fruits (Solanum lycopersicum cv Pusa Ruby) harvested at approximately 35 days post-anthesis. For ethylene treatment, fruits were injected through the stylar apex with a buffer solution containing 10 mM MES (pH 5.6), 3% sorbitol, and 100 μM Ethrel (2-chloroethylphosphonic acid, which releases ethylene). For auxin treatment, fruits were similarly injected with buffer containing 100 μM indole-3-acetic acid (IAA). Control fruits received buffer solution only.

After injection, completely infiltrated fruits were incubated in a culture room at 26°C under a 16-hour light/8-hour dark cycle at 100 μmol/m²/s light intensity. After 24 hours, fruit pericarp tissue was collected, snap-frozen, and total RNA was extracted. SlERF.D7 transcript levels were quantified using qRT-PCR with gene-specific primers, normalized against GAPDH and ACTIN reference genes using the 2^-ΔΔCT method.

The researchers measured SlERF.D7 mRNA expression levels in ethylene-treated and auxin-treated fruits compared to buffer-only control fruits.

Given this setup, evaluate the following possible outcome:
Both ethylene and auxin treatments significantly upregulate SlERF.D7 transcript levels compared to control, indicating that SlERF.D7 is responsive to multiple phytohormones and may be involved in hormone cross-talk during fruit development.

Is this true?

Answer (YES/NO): YES